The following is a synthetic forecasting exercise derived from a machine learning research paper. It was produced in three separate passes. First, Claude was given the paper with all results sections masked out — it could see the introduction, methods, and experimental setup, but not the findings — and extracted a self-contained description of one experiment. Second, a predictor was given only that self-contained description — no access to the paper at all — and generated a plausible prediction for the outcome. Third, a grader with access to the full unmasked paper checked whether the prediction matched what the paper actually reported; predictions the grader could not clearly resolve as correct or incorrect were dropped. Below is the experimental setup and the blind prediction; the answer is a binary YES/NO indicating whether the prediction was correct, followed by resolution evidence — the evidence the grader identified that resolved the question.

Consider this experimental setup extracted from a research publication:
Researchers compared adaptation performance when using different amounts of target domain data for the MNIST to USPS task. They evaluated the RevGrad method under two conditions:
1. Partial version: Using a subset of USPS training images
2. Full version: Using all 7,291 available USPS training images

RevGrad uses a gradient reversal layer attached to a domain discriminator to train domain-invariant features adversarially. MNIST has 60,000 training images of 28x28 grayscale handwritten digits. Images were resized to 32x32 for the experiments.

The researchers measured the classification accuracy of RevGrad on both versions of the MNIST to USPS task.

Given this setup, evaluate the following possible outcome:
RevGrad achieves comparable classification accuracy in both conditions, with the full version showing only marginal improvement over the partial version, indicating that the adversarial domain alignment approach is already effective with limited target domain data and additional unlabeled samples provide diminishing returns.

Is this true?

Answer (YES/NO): NO